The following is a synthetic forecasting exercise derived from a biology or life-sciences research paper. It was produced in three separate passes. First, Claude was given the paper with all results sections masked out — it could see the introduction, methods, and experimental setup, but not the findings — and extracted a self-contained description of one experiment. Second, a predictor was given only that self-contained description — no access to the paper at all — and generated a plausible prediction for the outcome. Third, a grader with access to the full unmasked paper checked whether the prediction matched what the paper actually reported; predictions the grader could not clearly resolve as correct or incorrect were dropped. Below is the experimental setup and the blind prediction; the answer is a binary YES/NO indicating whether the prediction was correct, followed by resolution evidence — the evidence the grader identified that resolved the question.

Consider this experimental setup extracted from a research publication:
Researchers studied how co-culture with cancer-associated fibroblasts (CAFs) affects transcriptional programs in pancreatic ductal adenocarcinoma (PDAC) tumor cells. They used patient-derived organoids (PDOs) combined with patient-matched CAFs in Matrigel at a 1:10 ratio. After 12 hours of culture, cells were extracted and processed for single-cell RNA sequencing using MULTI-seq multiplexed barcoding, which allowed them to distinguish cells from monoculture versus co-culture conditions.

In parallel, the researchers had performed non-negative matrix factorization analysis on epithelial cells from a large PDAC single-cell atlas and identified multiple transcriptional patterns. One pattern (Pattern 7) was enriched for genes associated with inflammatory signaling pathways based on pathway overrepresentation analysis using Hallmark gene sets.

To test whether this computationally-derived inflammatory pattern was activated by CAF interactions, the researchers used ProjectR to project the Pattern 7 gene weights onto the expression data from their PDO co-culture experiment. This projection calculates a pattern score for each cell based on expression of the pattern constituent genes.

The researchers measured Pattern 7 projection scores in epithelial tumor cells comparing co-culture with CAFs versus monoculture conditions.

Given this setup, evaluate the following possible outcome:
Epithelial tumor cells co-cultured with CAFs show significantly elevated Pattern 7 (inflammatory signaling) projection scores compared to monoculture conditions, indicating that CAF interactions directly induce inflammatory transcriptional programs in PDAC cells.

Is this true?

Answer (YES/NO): YES